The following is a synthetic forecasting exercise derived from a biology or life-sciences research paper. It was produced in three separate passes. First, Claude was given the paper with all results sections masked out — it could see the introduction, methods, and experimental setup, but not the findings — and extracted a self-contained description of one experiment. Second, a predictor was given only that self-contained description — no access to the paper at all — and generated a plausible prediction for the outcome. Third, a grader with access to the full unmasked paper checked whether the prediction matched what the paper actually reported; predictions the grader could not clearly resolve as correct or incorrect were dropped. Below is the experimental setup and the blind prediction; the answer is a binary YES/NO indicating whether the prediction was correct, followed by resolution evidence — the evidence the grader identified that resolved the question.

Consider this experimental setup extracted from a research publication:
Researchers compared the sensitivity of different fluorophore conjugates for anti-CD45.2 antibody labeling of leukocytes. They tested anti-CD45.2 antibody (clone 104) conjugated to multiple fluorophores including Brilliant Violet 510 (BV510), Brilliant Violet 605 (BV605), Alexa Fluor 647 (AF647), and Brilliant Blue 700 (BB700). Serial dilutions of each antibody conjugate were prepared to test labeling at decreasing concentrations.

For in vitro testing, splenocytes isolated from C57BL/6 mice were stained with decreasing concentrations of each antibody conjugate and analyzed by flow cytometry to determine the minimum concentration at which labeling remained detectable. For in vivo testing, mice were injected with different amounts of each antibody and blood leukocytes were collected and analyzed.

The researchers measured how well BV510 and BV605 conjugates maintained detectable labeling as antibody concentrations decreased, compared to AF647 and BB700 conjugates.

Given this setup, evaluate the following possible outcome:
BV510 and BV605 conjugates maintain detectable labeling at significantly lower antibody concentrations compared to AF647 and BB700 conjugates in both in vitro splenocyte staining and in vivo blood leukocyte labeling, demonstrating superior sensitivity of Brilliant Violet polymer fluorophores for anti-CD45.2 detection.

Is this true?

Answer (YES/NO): NO